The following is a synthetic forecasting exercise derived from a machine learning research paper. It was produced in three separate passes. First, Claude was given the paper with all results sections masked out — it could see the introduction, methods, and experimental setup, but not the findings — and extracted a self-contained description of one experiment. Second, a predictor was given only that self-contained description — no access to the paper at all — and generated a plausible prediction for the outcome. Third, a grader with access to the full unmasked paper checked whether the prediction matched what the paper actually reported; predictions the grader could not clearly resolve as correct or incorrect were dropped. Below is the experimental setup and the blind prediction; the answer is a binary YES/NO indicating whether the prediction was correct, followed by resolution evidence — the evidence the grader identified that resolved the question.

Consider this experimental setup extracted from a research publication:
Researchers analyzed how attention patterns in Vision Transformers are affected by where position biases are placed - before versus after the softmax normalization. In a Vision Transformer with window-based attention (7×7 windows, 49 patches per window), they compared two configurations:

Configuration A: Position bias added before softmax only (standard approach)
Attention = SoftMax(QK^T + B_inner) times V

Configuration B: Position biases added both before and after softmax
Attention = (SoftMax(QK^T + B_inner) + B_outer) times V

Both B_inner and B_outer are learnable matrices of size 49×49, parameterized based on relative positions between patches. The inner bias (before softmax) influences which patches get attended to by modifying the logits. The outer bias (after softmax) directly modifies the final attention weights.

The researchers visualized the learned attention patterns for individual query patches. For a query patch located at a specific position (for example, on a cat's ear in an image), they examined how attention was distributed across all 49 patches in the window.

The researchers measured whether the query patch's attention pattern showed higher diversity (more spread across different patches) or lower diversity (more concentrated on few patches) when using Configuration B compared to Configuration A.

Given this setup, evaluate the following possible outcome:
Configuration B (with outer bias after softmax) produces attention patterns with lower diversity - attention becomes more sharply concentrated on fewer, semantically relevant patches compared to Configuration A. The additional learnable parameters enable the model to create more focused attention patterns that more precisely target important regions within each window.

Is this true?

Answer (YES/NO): NO